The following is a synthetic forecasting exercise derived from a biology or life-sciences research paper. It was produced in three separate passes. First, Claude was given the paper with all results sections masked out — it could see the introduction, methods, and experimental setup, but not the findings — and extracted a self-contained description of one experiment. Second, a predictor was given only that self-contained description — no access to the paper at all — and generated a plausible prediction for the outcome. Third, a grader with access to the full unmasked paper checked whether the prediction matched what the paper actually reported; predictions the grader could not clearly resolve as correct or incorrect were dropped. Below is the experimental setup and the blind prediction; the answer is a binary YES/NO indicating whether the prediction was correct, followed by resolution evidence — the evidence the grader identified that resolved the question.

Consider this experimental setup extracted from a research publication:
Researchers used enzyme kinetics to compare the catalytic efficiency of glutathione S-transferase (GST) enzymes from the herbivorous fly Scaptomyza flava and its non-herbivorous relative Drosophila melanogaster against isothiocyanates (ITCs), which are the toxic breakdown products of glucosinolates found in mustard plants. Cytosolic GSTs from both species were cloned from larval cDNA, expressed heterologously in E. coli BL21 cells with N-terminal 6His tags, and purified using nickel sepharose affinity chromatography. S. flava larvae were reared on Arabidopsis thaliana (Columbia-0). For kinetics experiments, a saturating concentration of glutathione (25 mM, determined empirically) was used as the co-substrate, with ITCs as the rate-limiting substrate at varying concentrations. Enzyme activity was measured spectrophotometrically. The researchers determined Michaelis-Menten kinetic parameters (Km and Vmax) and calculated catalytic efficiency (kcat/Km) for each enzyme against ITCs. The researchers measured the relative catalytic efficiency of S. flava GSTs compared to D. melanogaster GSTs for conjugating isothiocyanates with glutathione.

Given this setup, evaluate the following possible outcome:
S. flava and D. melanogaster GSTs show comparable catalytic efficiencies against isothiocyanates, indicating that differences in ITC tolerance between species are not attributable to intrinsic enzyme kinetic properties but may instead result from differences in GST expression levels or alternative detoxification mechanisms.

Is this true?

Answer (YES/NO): NO